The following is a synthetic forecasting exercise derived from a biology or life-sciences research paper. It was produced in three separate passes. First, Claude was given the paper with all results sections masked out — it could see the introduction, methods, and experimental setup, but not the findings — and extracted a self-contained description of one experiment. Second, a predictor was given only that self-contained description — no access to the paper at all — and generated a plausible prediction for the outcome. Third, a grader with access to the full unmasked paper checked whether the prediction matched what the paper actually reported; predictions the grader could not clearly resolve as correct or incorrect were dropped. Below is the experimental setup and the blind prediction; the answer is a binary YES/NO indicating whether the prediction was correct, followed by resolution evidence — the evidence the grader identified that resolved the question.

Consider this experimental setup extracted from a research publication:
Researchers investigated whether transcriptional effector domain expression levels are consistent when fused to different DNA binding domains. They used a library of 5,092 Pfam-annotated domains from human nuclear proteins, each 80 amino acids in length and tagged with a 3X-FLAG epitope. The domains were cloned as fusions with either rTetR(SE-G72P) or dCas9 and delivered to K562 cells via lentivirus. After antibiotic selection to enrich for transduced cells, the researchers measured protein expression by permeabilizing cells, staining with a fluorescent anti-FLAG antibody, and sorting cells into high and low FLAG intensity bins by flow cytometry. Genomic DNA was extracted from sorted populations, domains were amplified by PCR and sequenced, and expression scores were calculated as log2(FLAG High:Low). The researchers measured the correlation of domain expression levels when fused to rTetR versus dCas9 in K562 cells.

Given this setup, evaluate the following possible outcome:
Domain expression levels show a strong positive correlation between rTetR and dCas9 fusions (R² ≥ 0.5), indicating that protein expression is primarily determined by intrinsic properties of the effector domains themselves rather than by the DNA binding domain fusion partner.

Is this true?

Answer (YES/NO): YES